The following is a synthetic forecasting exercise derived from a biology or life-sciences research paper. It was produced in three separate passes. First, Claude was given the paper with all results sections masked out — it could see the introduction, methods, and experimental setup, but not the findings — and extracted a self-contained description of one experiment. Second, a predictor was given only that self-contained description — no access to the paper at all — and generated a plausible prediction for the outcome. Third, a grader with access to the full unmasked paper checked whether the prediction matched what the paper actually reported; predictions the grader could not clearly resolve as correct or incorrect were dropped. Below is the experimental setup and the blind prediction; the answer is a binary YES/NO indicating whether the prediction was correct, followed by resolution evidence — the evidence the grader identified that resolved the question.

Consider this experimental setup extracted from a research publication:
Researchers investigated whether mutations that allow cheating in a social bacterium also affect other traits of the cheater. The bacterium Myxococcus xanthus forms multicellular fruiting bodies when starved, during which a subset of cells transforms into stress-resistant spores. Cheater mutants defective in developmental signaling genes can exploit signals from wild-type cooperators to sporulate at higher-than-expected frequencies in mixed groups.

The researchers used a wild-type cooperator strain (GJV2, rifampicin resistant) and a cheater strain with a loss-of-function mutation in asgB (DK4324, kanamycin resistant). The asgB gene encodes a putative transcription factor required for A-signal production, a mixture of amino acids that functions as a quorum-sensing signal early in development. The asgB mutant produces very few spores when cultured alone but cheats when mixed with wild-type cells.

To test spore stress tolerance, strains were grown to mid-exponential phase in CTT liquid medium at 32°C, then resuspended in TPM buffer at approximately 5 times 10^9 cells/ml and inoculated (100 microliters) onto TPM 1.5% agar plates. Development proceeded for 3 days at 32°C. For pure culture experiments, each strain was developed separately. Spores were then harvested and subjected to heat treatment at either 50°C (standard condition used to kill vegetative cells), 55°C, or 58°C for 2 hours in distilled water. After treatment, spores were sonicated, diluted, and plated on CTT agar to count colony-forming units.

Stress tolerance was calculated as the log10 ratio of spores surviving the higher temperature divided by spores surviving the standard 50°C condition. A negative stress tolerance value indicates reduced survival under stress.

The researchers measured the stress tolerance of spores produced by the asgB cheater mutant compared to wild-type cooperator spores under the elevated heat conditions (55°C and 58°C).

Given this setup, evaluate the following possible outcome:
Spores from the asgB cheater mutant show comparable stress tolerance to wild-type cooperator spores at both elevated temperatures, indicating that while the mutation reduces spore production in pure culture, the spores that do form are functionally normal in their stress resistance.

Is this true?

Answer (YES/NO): NO